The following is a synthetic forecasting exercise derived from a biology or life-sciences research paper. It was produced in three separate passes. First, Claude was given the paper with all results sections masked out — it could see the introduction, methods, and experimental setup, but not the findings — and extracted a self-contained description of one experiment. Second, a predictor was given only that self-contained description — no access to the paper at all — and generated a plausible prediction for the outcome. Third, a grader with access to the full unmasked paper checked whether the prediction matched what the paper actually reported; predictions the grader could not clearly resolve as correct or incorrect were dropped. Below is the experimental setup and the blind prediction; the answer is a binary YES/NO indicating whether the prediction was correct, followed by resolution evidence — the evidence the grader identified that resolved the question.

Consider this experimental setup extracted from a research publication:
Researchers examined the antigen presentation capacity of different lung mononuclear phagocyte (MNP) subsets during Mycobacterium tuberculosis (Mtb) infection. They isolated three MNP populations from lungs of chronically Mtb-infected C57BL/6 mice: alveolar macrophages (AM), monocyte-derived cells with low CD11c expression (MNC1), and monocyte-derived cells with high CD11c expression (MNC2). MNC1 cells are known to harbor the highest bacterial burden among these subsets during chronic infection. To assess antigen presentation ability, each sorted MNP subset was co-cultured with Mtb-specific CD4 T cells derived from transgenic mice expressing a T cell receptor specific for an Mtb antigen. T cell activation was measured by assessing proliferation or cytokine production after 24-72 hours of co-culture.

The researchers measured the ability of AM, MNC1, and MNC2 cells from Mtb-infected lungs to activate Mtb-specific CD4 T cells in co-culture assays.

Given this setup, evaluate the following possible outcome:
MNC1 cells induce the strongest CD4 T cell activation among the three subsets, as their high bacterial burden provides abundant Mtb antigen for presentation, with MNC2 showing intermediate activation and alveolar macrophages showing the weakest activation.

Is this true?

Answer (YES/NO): NO